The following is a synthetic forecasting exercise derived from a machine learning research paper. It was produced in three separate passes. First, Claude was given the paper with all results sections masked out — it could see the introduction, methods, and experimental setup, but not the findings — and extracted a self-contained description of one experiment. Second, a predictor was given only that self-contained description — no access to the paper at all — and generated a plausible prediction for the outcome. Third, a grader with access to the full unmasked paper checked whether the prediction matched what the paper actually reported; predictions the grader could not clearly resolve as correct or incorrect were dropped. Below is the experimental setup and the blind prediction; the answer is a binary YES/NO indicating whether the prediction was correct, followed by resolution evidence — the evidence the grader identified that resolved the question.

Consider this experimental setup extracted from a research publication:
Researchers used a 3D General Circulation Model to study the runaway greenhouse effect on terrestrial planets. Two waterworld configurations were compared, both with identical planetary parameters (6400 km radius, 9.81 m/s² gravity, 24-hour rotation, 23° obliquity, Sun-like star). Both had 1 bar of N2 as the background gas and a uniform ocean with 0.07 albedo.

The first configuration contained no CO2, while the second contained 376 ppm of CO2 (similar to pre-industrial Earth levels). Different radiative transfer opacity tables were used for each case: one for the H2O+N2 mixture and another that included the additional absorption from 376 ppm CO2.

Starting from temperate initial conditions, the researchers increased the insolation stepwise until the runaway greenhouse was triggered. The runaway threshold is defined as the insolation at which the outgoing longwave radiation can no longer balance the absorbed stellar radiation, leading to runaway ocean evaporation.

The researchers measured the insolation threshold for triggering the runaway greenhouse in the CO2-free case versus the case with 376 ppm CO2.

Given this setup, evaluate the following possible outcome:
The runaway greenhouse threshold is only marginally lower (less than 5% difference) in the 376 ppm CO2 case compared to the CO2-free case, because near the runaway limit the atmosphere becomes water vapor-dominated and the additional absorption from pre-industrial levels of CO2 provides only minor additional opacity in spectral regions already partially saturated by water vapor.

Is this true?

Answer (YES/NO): NO